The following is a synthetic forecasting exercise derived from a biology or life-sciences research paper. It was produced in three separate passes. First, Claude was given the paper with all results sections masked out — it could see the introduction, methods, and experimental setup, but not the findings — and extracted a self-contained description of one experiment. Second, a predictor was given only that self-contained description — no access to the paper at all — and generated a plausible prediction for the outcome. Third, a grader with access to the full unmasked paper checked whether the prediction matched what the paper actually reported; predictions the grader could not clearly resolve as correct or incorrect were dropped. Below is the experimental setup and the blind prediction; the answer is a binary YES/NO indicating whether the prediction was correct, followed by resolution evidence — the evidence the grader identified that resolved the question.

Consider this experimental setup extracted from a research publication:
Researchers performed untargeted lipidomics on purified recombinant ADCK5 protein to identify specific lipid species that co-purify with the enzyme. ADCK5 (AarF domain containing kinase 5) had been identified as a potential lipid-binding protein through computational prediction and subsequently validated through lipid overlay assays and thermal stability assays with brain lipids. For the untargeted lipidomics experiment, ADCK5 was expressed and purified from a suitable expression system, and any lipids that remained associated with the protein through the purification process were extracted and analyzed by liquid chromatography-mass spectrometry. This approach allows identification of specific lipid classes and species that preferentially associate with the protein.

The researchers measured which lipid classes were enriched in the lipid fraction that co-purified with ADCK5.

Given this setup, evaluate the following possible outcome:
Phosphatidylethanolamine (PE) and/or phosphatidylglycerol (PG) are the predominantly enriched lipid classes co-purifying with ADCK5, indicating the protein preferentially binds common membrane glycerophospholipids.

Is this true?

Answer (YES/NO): NO